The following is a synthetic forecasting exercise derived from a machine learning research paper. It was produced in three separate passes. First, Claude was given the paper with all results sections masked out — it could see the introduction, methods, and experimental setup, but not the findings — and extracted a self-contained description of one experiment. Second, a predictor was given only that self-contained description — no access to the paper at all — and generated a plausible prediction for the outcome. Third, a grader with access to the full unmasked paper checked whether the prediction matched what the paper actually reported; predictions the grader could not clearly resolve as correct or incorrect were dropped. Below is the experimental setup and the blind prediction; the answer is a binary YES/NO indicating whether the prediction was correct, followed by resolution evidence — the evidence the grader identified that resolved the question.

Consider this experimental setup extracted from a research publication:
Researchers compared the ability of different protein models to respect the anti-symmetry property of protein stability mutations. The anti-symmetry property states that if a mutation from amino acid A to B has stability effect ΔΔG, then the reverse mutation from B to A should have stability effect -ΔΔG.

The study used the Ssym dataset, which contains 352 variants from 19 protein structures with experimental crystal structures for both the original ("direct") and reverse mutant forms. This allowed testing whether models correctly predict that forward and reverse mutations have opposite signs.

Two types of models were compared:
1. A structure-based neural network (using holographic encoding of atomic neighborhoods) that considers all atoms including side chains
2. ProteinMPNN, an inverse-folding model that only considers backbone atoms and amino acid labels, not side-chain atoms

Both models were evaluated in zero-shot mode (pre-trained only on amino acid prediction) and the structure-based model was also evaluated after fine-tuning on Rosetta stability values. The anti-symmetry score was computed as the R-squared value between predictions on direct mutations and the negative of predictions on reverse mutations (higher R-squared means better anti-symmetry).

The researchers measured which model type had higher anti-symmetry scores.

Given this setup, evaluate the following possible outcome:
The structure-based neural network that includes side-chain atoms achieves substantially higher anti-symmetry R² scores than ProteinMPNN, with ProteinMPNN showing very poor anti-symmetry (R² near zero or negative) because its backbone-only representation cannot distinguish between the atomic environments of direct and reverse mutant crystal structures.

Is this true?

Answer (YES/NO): NO